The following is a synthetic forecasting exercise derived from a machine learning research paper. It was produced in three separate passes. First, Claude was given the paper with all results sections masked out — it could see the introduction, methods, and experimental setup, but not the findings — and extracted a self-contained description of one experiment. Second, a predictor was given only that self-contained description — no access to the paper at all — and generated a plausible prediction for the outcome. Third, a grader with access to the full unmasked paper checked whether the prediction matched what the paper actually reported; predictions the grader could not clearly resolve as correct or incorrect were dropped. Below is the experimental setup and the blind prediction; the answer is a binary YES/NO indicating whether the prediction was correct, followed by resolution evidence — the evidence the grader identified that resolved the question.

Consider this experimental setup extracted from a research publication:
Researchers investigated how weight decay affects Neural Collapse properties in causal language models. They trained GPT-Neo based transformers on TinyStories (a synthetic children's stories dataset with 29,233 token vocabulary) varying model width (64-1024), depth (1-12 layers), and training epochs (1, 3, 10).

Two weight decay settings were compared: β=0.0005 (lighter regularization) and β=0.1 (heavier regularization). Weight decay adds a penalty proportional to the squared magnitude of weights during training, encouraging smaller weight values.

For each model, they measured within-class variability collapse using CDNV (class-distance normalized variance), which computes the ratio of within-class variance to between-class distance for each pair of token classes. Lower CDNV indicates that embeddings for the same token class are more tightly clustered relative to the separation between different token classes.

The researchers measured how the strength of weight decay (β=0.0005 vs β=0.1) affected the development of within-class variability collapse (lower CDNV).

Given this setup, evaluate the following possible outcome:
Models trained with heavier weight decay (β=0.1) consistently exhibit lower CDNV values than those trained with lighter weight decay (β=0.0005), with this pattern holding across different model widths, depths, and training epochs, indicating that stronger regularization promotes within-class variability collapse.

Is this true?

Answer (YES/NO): YES